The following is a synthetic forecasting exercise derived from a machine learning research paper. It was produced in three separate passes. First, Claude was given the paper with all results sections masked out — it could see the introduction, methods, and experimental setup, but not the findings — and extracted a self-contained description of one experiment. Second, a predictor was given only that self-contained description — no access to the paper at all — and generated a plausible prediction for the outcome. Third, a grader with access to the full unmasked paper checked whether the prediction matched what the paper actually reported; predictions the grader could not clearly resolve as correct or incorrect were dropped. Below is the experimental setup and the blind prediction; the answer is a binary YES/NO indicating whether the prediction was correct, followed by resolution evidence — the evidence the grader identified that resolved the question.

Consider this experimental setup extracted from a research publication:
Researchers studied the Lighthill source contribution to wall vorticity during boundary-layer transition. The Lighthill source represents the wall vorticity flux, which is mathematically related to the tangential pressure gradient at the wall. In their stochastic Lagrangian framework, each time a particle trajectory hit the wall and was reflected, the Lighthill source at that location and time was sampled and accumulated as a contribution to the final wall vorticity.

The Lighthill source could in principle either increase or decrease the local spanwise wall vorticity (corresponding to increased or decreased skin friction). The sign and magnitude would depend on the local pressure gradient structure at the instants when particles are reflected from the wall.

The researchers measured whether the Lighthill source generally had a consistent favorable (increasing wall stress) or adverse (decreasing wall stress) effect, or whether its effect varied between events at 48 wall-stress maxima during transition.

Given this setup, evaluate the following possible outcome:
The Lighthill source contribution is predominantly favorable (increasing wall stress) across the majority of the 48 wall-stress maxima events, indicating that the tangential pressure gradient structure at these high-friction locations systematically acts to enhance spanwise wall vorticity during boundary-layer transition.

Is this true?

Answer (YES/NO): NO